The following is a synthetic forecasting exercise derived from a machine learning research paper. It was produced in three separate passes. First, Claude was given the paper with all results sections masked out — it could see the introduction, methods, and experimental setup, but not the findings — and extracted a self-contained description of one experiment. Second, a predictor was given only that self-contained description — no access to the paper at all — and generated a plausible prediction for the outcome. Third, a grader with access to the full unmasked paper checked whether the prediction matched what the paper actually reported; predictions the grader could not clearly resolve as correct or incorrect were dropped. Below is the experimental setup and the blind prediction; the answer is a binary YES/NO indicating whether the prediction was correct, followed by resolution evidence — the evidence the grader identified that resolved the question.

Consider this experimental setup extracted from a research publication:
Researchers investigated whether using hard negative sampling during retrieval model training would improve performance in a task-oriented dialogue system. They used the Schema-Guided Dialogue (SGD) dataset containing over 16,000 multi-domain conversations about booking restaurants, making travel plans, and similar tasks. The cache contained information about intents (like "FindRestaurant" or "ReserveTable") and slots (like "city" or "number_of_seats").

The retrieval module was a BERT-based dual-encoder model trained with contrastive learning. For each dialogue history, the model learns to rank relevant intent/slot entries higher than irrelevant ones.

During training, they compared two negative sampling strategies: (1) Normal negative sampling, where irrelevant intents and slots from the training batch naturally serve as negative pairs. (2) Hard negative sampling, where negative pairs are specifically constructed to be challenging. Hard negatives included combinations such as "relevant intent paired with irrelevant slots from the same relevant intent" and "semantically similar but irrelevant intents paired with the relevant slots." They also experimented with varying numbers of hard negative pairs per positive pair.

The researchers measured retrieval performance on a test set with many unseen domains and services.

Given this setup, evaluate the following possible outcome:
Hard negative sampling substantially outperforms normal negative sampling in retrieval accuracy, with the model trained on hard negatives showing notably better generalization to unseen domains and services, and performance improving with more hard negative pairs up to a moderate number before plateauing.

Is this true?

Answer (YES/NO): NO